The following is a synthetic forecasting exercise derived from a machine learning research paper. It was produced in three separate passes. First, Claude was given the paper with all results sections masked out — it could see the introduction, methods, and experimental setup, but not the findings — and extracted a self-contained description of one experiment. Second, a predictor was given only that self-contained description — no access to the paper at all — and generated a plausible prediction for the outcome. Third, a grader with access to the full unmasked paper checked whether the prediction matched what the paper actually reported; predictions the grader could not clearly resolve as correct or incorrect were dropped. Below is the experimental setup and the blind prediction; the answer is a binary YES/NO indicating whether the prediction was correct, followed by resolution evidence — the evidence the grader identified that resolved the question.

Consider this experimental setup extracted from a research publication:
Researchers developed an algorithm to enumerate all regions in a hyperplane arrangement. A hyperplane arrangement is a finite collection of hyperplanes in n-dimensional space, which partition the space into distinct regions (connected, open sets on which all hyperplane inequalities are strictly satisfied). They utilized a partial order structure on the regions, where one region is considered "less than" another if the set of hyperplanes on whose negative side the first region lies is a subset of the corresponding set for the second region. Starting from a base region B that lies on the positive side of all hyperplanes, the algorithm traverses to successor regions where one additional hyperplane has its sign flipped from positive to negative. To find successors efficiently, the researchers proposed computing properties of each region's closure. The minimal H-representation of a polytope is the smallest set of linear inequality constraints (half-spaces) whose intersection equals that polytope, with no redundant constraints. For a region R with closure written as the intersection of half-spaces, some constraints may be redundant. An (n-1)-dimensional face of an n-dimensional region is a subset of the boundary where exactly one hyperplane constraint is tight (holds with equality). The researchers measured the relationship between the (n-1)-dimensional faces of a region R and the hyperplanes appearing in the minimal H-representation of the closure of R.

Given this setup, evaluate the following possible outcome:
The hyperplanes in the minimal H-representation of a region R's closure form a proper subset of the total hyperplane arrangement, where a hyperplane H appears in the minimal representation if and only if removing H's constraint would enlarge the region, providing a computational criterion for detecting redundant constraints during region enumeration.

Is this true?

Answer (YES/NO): NO